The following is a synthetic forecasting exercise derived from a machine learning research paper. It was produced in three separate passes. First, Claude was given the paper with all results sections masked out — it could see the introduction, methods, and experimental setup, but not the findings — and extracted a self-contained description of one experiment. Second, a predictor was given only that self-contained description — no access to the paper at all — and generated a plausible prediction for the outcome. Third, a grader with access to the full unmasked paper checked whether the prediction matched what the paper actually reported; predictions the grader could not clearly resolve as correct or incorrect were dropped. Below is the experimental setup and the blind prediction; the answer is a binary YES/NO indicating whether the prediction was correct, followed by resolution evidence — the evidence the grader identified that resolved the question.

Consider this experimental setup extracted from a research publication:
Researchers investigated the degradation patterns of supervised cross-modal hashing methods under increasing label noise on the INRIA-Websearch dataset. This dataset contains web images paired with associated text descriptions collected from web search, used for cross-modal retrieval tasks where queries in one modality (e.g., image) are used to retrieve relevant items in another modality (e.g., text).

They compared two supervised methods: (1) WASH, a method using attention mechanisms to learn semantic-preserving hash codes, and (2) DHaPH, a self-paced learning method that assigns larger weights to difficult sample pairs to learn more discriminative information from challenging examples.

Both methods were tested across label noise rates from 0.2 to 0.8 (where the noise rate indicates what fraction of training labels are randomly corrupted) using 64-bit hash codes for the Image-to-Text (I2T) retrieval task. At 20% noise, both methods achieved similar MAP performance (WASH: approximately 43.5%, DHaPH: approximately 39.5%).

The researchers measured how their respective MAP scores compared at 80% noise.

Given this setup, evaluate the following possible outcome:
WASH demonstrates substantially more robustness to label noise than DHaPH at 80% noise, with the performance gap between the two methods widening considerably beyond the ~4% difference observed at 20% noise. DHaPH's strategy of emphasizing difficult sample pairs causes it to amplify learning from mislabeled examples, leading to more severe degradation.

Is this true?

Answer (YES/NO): NO